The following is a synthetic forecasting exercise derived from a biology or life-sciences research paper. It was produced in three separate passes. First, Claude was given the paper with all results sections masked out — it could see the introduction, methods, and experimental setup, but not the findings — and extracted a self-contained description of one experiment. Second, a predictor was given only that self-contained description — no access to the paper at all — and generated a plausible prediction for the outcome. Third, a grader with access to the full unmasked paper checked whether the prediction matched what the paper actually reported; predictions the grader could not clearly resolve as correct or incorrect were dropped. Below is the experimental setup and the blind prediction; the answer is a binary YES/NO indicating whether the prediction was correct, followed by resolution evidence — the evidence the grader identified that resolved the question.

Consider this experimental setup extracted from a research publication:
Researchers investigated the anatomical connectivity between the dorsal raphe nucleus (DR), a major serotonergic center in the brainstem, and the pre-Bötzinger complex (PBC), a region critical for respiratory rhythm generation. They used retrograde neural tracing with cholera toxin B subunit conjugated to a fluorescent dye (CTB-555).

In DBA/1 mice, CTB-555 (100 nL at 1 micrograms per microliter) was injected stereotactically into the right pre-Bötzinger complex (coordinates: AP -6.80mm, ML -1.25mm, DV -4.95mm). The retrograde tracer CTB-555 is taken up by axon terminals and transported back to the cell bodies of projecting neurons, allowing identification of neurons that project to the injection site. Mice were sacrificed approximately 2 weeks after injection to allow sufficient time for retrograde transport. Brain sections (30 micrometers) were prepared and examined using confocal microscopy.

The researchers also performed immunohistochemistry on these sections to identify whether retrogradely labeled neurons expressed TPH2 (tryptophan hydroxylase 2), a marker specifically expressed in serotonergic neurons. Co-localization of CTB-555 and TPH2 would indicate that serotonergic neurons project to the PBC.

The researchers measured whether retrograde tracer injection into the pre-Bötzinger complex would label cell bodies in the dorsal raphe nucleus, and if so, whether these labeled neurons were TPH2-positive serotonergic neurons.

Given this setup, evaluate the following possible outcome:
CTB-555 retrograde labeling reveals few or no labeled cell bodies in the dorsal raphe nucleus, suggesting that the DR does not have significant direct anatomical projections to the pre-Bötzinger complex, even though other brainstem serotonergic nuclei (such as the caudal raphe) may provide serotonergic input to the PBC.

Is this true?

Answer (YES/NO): NO